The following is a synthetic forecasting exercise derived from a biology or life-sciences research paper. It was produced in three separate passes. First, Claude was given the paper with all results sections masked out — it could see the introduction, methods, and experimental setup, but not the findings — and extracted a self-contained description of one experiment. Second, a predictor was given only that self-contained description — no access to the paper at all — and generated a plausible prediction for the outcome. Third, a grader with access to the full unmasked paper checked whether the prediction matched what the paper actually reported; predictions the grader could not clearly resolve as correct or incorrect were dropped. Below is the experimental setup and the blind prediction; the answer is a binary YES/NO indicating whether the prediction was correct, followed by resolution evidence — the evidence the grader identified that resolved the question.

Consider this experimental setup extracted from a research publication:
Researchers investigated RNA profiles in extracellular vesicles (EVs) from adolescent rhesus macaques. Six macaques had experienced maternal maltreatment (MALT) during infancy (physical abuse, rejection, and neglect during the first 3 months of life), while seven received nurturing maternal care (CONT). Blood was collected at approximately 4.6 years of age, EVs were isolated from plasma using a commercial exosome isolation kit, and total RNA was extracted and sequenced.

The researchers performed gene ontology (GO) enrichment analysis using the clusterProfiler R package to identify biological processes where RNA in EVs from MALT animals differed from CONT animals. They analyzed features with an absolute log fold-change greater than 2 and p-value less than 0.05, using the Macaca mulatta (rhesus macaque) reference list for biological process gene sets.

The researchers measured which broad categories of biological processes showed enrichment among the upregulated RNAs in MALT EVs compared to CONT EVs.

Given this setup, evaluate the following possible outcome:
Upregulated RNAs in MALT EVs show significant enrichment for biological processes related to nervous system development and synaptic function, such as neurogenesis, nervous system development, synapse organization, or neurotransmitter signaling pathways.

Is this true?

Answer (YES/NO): NO